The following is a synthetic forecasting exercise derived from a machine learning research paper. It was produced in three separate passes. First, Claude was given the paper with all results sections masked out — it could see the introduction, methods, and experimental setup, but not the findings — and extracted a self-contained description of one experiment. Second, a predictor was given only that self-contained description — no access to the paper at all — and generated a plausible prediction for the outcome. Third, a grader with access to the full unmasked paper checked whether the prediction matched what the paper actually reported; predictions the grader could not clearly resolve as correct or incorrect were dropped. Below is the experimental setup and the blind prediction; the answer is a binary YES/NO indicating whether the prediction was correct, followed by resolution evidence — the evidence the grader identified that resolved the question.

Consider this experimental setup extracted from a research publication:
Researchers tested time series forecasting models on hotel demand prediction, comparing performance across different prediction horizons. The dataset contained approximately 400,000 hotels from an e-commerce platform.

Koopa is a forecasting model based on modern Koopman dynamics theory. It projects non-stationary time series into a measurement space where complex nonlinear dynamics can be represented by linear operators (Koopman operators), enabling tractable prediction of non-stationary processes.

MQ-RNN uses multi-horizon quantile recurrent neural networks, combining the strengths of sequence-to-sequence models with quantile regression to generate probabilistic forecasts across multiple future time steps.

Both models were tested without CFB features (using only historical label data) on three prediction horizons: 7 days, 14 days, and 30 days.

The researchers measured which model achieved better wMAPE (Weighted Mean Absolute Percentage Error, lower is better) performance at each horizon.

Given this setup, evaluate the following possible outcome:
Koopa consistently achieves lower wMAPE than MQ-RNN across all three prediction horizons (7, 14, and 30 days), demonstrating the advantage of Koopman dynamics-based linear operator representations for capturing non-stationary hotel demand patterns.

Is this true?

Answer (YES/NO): NO